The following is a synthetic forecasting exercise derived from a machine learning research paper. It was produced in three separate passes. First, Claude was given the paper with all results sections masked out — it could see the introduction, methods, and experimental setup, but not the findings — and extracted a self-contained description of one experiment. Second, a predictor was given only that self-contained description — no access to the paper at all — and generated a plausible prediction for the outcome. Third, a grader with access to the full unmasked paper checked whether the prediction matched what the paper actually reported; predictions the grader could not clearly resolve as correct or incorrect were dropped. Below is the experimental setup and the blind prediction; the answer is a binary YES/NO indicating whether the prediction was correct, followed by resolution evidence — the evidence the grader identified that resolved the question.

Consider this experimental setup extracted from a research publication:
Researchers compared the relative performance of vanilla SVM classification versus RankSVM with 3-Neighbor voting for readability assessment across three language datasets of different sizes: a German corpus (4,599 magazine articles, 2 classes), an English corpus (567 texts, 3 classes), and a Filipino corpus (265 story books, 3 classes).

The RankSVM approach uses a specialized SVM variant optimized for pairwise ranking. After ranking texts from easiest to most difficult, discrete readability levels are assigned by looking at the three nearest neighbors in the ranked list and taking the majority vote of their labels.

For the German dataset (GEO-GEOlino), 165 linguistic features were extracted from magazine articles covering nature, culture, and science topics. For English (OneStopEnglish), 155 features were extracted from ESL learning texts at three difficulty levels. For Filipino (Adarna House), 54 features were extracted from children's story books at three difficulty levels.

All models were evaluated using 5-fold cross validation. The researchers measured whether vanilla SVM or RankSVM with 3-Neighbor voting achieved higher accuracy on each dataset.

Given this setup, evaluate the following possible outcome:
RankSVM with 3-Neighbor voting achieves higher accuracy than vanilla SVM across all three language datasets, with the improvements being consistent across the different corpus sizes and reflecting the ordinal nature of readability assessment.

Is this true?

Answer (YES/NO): NO